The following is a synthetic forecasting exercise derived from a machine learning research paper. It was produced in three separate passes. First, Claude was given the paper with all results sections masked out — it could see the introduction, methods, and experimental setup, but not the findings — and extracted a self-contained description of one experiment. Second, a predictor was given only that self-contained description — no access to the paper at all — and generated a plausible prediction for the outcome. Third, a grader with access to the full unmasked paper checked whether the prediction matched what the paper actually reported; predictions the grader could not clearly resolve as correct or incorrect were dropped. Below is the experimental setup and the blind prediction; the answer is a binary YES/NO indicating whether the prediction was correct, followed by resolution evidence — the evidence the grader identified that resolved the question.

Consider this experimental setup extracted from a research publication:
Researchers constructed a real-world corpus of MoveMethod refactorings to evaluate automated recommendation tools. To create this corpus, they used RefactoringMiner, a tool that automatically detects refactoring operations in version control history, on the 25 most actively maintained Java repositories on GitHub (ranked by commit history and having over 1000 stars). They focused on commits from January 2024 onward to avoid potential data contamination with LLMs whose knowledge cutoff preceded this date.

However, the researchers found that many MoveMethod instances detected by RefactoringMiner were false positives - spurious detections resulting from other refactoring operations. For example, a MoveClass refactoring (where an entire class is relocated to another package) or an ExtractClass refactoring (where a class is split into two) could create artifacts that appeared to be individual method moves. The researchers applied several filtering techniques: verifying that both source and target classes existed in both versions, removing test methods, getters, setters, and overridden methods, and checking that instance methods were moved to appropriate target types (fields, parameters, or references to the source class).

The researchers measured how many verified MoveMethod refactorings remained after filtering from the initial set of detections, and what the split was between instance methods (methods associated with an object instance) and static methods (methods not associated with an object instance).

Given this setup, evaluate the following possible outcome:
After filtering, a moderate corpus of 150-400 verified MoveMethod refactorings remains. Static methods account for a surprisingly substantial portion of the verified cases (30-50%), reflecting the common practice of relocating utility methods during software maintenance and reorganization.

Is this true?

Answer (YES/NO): YES